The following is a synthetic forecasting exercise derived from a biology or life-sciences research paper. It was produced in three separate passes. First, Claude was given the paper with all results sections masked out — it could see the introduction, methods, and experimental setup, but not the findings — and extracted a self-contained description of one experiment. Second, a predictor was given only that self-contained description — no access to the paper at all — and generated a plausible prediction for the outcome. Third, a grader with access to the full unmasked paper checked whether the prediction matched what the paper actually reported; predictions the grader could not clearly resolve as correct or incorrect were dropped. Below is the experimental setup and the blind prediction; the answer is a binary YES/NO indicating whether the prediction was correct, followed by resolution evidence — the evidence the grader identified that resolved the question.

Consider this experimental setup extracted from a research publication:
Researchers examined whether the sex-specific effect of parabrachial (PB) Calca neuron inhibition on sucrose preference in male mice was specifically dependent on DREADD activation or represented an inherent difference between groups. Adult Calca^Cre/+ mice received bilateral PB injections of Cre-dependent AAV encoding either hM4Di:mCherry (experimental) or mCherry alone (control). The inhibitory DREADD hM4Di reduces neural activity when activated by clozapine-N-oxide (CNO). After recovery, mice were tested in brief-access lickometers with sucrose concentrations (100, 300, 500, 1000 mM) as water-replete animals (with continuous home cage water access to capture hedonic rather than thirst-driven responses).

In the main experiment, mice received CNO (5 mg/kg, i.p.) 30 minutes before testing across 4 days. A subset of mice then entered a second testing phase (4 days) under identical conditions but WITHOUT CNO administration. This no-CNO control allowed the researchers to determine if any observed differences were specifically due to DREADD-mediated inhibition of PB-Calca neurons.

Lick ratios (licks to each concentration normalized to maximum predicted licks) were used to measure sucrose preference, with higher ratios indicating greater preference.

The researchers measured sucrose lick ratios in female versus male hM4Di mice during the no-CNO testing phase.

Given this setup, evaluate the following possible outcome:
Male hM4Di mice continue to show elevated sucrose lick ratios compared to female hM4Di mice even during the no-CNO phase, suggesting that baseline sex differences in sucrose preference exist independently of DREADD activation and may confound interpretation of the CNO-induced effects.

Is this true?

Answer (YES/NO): NO